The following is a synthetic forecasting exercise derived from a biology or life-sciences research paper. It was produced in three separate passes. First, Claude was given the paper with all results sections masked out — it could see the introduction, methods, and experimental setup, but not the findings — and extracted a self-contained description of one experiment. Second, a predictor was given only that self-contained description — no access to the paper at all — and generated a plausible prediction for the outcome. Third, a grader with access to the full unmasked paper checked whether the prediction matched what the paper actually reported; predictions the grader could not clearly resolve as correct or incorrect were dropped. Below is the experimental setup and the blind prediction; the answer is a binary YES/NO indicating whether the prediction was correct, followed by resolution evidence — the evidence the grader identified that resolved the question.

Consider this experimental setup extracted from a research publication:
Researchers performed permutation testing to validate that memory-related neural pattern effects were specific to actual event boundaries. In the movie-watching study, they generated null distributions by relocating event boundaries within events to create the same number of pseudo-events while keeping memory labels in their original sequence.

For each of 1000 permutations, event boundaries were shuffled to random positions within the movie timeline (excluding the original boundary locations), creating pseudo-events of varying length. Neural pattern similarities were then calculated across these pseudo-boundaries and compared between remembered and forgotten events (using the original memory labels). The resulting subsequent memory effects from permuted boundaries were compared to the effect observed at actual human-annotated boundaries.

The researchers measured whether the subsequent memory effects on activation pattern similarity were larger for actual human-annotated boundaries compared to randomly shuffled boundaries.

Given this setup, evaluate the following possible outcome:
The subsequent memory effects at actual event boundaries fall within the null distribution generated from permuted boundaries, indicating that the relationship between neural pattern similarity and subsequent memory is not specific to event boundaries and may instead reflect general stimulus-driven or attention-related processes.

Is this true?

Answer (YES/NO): NO